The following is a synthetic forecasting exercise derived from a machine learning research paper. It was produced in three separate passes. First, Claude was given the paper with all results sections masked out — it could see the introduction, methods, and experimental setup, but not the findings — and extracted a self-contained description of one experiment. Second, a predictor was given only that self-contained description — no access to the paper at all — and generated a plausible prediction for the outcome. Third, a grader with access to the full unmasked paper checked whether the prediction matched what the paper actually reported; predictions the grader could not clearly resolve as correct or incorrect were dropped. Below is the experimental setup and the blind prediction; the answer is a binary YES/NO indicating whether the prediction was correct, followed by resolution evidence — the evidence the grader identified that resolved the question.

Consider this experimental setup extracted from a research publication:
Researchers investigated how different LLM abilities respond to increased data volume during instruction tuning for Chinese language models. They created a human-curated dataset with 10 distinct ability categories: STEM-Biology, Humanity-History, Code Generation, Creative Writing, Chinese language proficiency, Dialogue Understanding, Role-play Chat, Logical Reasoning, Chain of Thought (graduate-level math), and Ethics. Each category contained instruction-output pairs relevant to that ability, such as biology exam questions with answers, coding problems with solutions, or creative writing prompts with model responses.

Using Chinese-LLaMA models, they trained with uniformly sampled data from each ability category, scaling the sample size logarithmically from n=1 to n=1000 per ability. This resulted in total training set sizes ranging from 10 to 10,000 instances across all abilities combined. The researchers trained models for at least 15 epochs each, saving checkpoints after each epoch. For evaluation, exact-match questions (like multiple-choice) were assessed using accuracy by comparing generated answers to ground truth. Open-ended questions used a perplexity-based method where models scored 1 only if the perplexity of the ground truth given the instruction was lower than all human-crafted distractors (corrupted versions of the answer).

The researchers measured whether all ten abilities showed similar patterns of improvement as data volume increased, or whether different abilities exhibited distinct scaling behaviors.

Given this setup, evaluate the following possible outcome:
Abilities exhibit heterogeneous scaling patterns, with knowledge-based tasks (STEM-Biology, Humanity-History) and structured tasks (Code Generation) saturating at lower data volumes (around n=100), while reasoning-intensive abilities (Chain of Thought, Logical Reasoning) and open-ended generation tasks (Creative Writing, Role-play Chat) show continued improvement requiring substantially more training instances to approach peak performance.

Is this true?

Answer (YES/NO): NO